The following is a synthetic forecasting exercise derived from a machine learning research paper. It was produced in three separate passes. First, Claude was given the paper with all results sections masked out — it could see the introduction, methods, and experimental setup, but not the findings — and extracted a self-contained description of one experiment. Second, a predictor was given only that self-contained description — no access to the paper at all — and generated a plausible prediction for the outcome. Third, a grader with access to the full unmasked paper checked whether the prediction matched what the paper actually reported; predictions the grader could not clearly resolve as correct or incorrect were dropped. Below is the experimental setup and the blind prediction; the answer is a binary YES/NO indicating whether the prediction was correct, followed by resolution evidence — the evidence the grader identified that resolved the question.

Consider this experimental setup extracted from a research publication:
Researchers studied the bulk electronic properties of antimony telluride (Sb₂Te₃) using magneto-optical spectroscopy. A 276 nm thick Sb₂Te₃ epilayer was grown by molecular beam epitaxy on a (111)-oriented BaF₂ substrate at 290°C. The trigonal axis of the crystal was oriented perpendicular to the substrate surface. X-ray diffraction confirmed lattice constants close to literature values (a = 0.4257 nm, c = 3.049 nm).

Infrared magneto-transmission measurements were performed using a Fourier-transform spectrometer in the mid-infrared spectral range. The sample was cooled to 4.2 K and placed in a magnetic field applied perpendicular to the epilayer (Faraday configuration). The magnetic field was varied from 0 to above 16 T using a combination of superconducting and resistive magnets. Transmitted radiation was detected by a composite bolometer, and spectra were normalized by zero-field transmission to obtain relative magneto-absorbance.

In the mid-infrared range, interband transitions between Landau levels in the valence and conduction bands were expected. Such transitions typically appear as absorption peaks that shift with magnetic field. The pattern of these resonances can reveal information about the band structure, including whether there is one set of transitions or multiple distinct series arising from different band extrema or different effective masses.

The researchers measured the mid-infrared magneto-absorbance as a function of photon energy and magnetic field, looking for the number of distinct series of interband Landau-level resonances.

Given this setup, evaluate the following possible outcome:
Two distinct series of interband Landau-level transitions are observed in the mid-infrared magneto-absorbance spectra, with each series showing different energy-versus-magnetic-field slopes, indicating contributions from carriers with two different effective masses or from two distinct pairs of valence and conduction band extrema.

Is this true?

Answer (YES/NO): YES